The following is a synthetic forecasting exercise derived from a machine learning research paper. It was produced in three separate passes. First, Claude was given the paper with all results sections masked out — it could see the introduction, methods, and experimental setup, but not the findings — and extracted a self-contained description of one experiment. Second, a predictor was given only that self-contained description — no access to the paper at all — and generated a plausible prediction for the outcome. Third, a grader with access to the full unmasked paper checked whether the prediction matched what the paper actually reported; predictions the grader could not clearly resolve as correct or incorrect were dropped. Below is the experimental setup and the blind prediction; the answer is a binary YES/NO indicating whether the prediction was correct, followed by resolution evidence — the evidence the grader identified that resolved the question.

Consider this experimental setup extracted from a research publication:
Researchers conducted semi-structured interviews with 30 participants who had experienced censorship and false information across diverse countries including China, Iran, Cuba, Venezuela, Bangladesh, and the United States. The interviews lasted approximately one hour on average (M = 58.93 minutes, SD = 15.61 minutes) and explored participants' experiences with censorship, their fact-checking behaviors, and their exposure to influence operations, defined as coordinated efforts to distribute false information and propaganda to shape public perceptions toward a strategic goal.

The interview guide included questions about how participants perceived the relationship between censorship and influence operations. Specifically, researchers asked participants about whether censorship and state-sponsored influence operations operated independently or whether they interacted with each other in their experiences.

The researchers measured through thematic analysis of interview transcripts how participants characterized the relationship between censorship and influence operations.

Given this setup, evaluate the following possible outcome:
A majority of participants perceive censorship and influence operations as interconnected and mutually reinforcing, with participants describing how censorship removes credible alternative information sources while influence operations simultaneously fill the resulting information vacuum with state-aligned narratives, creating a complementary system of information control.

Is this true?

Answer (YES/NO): YES